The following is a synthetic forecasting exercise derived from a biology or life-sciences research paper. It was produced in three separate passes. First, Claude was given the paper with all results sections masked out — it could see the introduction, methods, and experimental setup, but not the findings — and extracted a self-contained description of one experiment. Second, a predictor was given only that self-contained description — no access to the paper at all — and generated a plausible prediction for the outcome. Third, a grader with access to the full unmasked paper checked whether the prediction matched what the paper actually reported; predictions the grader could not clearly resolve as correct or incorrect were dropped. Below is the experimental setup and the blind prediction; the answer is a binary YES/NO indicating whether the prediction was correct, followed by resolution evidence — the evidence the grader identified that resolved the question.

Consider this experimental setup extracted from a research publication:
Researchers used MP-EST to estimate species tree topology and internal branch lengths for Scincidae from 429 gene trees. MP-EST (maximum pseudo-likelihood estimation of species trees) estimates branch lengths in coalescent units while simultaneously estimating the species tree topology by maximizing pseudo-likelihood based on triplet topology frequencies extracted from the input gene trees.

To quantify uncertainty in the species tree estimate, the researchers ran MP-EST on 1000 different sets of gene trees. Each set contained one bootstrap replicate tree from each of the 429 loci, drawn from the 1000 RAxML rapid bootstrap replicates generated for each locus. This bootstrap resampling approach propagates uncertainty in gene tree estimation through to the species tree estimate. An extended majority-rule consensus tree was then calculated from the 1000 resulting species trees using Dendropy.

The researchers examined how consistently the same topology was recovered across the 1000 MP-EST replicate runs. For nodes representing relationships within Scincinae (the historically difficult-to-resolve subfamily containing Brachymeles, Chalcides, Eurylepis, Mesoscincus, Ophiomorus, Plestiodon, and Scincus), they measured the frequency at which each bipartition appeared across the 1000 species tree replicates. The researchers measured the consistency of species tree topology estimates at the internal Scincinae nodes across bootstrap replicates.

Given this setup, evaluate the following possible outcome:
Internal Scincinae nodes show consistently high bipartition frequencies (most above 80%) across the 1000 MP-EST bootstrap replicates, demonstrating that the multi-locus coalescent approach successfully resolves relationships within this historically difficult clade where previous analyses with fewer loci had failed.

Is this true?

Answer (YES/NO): NO